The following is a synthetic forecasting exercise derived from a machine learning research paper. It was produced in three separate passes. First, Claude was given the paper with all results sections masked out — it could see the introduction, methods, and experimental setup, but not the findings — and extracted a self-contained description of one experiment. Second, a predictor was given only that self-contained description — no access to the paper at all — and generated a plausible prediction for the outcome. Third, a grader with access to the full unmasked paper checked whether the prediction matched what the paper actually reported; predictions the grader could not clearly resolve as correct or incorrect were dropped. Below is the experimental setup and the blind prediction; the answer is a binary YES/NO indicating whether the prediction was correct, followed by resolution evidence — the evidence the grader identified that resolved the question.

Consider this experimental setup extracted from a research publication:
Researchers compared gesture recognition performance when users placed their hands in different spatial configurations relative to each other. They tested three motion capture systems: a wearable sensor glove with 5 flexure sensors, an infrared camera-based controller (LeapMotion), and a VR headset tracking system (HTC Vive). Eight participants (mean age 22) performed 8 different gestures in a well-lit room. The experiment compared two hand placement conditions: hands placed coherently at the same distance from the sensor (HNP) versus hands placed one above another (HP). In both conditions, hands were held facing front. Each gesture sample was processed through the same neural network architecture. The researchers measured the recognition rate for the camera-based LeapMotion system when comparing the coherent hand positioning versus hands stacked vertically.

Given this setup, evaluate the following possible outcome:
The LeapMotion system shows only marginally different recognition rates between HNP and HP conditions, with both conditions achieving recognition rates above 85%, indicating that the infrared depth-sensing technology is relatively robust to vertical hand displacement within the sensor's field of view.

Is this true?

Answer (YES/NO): NO